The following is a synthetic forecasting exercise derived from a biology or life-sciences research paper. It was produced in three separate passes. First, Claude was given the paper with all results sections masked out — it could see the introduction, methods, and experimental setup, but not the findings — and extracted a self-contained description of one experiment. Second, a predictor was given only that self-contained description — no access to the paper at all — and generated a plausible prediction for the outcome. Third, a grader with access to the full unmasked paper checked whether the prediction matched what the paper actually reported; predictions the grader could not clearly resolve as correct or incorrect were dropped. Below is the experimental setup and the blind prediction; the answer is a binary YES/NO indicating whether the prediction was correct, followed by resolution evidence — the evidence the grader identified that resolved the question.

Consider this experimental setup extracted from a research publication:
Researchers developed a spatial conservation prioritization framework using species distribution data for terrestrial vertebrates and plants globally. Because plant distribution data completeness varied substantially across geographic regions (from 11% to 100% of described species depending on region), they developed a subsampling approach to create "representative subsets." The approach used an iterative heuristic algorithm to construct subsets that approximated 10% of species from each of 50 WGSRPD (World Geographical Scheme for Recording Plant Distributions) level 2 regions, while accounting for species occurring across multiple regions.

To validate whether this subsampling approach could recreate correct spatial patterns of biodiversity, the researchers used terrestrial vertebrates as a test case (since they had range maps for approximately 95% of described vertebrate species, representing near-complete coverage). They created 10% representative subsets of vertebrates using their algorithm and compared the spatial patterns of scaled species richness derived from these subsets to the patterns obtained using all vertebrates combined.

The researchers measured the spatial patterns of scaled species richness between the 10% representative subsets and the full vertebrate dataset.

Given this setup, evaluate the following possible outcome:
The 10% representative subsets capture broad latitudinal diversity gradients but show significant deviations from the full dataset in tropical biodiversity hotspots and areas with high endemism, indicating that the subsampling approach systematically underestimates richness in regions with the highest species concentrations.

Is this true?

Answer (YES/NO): NO